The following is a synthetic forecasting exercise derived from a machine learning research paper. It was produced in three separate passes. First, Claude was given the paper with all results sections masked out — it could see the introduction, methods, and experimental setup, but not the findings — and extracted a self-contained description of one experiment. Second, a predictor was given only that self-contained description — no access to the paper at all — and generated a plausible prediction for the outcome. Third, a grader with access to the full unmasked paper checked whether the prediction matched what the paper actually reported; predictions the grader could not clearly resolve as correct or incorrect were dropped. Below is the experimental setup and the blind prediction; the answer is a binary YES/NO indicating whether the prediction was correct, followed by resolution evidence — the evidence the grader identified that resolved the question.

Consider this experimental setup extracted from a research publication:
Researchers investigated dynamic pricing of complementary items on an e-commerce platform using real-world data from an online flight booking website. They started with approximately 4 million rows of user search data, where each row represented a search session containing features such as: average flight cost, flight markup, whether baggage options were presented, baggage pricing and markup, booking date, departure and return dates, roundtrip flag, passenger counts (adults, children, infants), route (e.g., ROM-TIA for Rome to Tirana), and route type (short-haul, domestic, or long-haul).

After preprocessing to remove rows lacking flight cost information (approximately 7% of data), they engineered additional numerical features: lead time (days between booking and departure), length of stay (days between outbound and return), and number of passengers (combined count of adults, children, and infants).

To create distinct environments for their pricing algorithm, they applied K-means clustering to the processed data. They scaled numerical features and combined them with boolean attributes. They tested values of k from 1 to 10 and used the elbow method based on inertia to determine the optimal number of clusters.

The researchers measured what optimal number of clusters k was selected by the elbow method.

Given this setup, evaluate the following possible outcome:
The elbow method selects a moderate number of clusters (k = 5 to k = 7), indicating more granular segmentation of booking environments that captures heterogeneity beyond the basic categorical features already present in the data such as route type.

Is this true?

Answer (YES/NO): NO